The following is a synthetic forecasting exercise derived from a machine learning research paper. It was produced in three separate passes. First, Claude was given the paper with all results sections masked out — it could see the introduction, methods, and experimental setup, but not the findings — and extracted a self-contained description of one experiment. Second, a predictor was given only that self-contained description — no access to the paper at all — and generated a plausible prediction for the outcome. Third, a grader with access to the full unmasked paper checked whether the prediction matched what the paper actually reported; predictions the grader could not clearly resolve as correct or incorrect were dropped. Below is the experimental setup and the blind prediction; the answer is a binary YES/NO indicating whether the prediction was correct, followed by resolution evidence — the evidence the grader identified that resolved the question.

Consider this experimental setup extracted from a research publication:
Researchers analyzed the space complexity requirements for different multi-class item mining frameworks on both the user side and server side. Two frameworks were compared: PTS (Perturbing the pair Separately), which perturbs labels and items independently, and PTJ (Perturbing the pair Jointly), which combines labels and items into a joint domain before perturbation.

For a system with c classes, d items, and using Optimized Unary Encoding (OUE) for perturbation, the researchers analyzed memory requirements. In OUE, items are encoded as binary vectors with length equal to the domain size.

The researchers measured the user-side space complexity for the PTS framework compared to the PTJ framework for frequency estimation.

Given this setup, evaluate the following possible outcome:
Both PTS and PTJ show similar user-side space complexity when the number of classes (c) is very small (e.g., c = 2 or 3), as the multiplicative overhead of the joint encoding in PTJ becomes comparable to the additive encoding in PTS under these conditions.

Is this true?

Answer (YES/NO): NO